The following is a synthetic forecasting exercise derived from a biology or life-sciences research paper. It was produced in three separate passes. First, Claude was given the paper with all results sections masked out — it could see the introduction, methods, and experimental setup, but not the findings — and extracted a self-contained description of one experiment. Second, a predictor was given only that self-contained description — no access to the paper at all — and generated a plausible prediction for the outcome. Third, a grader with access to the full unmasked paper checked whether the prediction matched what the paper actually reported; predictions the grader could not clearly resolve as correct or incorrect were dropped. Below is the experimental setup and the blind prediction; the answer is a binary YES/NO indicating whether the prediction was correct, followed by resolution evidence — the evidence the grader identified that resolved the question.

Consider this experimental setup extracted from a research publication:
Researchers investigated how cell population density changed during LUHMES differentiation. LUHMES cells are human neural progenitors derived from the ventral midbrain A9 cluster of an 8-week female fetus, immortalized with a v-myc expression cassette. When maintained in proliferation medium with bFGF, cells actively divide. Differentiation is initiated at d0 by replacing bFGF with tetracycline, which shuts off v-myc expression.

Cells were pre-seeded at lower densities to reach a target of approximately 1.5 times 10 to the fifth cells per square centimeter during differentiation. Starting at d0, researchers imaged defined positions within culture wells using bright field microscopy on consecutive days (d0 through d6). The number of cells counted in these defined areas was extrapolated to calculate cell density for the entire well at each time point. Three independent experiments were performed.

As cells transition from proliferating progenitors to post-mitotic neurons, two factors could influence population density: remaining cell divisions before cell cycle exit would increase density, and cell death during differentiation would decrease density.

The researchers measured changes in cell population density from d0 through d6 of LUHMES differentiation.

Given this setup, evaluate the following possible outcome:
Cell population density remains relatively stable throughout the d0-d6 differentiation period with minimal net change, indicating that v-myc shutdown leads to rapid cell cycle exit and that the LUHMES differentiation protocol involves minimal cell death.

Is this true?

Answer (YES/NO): NO